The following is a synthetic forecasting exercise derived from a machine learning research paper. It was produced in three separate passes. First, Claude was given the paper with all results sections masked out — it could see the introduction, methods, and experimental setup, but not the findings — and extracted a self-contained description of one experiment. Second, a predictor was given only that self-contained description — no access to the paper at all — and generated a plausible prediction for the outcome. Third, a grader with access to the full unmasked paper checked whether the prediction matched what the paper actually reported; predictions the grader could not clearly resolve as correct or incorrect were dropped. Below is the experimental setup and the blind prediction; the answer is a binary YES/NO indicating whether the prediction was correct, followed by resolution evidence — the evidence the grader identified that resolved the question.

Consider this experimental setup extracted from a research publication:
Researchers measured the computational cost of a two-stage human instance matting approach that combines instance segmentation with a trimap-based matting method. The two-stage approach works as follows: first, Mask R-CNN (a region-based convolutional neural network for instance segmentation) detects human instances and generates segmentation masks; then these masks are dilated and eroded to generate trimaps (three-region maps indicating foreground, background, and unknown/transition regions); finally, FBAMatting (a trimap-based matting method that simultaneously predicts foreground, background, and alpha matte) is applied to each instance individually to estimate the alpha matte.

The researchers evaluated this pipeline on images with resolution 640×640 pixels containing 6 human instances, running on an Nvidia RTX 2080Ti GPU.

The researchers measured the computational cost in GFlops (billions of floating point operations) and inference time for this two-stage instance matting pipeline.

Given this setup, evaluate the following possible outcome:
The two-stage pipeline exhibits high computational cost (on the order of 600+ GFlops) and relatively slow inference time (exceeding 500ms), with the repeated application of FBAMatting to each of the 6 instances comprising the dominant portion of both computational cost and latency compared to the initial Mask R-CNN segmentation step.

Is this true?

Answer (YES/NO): NO